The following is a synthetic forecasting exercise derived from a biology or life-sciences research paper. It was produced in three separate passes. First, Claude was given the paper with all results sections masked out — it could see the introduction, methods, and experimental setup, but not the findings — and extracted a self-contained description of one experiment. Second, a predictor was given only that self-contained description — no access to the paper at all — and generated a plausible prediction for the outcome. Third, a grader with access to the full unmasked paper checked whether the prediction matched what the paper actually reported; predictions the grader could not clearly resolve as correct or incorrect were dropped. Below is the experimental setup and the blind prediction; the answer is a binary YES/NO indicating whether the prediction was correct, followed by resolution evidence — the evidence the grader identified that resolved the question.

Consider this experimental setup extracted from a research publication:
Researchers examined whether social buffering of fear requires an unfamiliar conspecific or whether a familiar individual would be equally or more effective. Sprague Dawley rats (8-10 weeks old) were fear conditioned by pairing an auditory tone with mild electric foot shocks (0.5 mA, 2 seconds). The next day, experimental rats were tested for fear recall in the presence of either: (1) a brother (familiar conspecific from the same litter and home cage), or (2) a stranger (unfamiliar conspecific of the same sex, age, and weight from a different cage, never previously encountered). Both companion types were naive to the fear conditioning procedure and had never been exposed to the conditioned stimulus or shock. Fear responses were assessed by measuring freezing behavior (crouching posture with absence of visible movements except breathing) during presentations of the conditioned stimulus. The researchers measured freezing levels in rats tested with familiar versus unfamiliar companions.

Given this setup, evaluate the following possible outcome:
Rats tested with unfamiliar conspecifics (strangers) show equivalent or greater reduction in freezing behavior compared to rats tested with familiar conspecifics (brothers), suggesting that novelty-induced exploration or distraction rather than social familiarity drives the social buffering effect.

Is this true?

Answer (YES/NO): NO